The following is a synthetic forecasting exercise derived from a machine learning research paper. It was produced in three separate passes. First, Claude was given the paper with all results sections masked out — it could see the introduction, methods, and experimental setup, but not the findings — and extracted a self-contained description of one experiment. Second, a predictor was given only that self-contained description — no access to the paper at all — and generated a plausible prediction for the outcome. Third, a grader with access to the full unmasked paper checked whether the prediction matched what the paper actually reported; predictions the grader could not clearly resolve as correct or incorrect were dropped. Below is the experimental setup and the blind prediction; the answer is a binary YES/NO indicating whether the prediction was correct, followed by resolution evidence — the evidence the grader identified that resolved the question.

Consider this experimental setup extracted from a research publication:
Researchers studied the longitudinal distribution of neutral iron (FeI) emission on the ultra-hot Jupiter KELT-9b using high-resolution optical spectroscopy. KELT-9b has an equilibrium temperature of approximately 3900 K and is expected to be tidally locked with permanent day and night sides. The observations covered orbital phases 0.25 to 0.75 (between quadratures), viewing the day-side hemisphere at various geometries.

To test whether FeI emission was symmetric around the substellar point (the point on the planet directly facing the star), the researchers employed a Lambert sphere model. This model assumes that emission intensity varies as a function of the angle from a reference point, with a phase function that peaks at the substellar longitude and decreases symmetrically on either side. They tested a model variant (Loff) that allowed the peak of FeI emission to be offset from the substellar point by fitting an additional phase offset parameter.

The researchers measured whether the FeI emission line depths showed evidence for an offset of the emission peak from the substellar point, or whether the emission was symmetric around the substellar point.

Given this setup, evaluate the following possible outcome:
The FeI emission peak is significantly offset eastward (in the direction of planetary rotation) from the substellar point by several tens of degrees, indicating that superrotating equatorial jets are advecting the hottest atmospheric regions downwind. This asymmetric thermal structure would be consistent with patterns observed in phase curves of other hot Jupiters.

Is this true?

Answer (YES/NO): NO